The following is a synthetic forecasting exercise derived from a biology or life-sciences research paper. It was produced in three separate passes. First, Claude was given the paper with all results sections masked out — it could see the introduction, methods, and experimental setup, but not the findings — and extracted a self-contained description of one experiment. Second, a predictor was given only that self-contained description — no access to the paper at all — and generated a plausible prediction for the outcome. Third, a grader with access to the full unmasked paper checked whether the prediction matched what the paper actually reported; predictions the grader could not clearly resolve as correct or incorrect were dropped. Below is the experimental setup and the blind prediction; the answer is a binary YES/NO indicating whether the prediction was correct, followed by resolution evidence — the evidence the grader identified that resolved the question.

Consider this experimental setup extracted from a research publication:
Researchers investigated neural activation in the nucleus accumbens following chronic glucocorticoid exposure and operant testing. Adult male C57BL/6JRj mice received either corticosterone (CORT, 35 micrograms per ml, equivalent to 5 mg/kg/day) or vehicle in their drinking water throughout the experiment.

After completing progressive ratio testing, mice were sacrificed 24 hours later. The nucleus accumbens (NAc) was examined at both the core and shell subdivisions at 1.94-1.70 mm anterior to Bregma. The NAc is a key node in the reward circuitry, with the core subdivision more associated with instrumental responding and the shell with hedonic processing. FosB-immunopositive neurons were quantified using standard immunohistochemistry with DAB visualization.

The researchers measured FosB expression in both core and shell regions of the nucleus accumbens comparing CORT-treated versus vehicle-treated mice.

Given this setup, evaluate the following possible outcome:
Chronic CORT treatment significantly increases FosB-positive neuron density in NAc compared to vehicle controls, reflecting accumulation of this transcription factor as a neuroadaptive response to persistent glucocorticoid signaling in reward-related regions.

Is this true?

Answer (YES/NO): NO